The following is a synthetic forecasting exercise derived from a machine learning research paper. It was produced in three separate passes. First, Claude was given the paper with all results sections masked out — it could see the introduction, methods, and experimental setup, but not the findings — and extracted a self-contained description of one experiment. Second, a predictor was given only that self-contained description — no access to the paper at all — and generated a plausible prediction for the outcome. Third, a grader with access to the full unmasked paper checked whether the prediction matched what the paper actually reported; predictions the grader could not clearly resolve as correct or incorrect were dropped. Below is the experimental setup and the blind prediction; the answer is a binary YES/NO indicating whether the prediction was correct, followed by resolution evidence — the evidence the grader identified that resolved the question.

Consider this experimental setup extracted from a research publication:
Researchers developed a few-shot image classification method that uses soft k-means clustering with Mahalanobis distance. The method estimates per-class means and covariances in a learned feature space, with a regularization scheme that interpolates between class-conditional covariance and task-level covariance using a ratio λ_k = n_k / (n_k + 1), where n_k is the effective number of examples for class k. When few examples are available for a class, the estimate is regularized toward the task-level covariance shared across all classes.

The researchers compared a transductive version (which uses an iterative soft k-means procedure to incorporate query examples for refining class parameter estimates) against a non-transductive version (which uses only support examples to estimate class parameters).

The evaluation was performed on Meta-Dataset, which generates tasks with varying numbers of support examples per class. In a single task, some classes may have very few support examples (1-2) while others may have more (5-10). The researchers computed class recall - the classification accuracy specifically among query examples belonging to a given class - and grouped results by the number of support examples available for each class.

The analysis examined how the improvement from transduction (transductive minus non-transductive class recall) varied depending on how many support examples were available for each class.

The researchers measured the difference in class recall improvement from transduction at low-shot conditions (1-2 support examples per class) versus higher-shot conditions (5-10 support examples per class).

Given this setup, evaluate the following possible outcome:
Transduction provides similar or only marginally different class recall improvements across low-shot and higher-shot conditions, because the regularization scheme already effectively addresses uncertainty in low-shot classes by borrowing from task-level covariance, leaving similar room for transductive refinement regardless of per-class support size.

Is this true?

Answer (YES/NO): NO